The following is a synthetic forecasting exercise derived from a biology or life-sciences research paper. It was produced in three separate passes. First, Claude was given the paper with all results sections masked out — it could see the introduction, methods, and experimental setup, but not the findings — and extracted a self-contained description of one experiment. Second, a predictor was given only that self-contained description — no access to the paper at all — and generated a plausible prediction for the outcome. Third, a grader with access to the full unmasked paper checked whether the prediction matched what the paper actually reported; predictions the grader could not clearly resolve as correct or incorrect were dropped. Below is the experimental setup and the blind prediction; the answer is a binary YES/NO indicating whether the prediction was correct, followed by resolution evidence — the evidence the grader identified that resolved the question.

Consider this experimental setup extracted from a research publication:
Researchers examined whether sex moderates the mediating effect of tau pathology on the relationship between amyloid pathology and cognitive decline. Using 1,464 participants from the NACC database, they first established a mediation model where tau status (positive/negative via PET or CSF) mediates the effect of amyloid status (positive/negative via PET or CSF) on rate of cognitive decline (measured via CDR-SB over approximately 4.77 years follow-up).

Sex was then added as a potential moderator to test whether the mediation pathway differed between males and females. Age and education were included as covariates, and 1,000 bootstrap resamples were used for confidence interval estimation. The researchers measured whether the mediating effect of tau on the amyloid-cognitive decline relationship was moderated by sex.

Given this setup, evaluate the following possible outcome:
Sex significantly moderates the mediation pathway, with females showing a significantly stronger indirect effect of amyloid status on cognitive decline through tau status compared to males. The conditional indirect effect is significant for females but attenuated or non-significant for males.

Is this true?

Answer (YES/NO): NO